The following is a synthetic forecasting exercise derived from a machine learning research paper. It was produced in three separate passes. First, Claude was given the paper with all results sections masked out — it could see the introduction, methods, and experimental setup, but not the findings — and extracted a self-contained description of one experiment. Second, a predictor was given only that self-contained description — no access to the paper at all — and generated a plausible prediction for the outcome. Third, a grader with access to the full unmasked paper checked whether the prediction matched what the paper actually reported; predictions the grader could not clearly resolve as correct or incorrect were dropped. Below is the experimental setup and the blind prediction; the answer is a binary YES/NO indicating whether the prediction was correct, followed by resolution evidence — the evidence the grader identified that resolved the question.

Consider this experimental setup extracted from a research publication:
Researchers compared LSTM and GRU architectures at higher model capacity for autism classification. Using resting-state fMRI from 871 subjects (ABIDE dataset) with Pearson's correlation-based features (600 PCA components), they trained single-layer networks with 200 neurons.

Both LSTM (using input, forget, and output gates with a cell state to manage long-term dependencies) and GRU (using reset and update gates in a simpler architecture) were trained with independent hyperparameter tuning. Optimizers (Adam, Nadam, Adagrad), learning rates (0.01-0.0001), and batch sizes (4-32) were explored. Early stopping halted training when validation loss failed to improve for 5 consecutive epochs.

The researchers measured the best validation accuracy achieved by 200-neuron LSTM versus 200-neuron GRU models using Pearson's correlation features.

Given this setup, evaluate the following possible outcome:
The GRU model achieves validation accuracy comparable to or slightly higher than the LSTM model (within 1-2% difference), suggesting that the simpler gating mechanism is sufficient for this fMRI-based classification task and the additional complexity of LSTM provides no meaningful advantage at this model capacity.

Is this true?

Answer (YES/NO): NO